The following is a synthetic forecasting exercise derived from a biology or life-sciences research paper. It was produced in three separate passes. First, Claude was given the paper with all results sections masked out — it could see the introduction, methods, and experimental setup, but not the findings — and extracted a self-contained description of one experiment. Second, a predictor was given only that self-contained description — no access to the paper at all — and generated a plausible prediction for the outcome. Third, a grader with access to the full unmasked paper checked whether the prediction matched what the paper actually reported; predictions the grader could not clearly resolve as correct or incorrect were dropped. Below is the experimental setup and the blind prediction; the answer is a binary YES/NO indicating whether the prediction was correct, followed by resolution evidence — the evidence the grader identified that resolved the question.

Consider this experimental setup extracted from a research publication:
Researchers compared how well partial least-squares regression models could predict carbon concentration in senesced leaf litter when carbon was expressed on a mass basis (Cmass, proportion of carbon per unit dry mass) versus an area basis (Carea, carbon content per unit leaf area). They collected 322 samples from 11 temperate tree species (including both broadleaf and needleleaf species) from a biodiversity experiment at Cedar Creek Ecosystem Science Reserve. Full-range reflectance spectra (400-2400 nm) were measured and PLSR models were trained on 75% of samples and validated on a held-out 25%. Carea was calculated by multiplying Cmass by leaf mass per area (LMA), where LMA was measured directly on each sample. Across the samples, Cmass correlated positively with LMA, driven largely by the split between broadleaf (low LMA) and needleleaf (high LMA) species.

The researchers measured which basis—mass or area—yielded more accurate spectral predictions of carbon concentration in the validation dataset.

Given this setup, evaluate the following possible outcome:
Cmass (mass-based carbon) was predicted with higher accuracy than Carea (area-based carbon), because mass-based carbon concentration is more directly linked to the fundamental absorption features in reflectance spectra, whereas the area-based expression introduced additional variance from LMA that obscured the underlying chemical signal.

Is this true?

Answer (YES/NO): NO